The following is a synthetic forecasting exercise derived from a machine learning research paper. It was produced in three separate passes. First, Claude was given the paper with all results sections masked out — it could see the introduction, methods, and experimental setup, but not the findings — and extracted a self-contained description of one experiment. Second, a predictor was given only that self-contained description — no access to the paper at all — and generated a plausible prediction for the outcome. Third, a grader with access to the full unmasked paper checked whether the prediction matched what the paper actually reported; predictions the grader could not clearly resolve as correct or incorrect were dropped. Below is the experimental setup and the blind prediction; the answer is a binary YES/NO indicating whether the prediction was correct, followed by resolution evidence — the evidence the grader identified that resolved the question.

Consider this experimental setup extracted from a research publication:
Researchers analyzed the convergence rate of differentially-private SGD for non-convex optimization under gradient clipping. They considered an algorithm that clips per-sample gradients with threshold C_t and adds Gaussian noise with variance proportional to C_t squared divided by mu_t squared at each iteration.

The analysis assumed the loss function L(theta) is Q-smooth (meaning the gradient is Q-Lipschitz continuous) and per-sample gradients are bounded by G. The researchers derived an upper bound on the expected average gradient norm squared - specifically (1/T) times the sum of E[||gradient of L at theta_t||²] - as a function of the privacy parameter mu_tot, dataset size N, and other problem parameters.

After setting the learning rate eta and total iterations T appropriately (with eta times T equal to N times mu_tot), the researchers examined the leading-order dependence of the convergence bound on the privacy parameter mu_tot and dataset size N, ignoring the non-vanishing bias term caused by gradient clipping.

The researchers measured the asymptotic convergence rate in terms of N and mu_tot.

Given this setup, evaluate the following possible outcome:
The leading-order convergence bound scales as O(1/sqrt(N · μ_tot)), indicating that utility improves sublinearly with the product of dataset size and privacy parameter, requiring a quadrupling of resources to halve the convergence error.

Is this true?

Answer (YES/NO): NO